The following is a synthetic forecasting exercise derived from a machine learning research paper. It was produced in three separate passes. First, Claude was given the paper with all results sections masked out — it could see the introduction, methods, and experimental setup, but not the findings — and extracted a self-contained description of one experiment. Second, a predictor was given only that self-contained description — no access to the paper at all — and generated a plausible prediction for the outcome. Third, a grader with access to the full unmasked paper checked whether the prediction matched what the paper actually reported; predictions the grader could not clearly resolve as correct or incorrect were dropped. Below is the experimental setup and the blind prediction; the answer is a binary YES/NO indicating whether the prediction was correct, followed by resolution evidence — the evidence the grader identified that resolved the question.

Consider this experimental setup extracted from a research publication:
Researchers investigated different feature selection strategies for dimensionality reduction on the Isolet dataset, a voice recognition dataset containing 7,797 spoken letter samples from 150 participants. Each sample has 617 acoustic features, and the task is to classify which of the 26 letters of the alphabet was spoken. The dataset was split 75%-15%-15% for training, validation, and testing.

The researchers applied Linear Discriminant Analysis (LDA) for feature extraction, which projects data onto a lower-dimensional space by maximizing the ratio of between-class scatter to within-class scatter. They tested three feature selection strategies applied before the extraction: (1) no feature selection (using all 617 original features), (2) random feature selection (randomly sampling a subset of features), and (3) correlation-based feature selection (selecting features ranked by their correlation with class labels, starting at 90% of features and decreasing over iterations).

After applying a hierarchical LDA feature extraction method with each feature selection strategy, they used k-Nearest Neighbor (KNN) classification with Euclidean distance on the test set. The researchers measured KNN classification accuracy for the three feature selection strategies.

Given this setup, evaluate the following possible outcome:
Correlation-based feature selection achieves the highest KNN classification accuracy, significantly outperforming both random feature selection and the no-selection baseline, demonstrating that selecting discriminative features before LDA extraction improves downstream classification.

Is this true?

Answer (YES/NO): NO